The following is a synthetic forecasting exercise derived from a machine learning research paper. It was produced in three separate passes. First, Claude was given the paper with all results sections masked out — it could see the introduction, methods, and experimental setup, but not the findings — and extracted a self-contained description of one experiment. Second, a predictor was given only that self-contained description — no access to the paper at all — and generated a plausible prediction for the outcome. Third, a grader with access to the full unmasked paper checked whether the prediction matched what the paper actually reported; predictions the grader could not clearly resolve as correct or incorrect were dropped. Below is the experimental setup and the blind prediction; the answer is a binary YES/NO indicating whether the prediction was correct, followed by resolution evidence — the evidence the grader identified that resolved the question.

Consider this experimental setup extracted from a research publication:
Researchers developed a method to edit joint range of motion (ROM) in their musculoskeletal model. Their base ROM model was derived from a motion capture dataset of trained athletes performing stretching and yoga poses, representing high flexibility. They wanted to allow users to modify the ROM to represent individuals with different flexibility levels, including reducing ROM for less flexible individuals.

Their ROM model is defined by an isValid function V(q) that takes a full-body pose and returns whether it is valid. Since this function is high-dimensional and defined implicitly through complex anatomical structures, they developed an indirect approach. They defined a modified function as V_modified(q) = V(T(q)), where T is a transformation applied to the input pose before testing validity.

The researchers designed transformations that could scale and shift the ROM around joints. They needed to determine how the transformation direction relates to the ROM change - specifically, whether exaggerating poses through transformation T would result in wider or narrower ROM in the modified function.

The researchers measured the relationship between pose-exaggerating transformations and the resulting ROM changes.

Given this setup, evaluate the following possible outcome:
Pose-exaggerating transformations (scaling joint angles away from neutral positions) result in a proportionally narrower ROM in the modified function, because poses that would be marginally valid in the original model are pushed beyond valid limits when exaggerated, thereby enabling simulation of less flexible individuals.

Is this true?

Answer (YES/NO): YES